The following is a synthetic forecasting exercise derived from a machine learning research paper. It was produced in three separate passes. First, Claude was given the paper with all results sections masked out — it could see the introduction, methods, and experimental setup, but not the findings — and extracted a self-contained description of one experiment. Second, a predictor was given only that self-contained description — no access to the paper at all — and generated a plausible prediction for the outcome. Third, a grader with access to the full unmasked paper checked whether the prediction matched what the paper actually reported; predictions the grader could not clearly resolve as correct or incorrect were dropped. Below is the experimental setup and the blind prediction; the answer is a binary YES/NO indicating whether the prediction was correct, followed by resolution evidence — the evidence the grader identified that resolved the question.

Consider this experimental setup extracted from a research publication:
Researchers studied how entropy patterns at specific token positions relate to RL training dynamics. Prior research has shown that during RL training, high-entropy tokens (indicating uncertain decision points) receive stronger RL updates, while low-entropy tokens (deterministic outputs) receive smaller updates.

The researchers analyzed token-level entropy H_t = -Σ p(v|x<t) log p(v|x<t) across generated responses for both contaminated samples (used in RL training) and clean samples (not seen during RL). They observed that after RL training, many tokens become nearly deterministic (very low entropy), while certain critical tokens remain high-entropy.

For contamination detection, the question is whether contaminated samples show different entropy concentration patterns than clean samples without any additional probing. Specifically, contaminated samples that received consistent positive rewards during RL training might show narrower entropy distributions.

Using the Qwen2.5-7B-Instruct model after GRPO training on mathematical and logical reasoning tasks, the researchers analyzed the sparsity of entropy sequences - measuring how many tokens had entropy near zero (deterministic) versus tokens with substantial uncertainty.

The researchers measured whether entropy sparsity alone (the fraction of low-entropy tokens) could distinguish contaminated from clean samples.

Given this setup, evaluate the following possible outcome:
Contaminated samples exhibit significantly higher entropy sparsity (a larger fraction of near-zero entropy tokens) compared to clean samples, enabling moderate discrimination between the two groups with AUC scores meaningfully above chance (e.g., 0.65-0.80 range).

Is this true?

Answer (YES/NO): NO